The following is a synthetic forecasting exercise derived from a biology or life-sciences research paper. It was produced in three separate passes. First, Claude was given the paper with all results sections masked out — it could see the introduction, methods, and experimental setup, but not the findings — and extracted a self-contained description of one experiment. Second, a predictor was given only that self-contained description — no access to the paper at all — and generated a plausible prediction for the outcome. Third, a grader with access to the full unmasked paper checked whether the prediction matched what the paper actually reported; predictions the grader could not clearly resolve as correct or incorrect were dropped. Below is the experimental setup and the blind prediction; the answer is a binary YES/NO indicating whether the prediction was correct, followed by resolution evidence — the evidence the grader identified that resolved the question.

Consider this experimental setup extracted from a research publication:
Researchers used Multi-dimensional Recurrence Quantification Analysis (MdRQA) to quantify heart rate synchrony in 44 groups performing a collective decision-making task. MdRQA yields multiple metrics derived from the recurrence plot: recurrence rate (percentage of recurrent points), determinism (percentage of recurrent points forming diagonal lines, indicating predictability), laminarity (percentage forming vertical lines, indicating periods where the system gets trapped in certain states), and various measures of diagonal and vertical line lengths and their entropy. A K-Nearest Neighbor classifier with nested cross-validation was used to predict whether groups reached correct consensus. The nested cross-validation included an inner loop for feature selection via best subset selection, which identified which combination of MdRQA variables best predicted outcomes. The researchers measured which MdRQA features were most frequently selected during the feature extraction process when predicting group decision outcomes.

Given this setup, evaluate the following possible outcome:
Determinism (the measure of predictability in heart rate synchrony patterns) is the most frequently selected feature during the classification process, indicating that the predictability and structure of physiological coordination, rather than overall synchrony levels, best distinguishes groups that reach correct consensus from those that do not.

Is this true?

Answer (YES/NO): NO